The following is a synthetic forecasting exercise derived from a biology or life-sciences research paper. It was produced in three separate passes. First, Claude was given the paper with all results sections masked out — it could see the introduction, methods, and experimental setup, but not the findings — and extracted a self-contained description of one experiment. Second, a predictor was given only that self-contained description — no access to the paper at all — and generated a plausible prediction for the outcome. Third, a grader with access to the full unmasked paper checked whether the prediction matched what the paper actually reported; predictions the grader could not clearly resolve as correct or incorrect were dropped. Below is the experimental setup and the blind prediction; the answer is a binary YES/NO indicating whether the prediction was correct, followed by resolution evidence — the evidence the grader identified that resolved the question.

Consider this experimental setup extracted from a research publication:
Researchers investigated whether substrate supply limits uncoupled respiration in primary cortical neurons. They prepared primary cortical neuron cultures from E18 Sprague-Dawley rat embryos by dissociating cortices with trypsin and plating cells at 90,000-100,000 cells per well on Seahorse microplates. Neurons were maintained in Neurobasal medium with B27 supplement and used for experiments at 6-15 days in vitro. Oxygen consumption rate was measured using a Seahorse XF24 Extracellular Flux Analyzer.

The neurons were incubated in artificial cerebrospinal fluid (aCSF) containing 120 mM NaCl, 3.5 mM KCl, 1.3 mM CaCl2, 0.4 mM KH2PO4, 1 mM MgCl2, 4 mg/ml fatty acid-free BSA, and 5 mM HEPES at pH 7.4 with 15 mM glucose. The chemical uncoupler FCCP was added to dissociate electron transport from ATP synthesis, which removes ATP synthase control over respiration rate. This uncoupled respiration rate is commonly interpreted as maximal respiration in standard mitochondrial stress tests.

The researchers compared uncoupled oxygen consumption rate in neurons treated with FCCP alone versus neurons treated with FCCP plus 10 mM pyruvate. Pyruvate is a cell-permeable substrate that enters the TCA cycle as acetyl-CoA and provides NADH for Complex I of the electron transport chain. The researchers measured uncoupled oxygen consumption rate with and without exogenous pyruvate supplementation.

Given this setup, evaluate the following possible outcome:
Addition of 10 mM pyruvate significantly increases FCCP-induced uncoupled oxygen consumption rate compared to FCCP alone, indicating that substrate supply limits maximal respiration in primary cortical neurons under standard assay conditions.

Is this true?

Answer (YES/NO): YES